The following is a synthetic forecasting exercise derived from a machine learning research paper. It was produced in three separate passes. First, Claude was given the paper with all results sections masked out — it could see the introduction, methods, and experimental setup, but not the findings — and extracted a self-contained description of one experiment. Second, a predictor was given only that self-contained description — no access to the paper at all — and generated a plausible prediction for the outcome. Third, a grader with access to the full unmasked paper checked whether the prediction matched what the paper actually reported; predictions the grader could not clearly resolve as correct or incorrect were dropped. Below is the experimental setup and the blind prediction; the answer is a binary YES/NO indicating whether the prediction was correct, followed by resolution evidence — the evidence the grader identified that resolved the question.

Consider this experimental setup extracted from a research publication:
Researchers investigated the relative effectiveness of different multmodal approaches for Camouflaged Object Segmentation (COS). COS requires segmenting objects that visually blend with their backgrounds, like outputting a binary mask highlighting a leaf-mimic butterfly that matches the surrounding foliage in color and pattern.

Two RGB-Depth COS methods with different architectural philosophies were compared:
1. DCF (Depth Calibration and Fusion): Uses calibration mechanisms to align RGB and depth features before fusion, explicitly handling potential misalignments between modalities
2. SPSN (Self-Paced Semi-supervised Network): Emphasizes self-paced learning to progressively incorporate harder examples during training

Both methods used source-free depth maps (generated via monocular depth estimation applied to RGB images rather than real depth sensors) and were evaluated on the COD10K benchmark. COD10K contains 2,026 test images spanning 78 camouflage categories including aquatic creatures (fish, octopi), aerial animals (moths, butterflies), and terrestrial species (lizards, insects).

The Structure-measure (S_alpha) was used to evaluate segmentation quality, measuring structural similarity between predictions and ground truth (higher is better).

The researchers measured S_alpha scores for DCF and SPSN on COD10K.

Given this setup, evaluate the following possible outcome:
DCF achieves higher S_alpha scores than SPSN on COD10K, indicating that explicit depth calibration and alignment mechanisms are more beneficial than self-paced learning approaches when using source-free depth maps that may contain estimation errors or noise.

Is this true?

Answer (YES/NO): NO